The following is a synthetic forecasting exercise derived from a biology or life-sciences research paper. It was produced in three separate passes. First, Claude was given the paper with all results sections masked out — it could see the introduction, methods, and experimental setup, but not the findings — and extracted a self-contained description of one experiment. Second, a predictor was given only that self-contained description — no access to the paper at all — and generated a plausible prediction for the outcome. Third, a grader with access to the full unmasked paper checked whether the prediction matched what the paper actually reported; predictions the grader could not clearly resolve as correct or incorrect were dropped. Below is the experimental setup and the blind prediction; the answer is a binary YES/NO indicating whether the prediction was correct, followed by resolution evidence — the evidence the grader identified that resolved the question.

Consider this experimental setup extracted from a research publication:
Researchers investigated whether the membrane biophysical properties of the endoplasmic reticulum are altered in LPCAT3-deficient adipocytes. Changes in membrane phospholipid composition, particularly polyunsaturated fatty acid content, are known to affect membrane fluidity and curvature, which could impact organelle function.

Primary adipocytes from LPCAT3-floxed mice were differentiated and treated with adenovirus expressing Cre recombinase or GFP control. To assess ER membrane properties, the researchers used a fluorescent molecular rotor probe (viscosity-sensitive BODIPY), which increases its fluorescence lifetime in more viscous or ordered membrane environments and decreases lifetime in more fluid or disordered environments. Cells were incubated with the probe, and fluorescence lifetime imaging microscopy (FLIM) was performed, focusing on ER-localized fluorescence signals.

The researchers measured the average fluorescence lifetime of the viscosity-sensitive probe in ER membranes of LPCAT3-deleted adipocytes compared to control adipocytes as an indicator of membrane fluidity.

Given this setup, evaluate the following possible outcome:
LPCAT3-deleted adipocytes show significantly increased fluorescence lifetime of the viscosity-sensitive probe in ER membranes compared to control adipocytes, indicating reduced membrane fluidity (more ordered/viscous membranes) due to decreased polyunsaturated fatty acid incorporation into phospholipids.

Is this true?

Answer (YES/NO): NO